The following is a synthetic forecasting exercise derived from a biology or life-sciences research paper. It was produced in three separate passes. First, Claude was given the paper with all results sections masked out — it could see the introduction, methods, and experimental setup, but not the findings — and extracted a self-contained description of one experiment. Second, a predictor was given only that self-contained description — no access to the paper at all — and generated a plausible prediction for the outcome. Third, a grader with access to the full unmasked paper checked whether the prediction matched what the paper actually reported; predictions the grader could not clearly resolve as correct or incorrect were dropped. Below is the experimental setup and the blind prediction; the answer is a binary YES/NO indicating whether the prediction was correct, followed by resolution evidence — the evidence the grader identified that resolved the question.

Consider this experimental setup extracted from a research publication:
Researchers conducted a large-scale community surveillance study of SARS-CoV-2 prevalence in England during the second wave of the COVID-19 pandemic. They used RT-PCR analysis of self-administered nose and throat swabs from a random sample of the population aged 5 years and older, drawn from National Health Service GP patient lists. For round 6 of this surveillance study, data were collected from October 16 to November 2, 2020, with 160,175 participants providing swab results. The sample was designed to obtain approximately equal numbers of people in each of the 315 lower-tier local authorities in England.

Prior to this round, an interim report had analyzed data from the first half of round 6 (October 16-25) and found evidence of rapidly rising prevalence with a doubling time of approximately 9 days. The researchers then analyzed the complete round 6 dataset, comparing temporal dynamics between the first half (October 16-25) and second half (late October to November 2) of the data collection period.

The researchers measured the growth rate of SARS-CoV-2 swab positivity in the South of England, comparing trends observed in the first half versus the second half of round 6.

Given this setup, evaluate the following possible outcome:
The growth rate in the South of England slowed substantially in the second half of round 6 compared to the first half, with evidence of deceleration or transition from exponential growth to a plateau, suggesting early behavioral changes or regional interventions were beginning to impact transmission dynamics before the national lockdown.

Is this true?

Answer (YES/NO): YES